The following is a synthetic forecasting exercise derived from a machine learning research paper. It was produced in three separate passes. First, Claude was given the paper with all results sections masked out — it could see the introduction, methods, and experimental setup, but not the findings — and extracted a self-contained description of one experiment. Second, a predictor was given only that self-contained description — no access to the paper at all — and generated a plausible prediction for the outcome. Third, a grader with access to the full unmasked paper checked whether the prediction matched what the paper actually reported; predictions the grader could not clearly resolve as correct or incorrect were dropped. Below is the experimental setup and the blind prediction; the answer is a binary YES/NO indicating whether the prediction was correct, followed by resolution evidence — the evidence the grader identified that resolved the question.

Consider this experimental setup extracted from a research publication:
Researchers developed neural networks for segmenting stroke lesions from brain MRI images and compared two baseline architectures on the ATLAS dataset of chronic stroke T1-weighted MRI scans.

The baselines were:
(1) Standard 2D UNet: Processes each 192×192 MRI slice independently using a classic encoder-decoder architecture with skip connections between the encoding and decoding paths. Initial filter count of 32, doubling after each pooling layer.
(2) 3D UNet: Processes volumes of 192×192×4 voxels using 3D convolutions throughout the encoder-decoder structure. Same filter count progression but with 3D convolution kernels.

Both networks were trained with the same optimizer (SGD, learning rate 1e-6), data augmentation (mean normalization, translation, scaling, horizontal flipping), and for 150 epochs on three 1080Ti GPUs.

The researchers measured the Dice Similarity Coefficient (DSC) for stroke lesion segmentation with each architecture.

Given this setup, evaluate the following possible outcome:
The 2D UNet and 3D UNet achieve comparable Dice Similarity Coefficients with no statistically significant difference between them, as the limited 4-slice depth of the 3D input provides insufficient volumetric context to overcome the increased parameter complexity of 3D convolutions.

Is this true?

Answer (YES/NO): NO